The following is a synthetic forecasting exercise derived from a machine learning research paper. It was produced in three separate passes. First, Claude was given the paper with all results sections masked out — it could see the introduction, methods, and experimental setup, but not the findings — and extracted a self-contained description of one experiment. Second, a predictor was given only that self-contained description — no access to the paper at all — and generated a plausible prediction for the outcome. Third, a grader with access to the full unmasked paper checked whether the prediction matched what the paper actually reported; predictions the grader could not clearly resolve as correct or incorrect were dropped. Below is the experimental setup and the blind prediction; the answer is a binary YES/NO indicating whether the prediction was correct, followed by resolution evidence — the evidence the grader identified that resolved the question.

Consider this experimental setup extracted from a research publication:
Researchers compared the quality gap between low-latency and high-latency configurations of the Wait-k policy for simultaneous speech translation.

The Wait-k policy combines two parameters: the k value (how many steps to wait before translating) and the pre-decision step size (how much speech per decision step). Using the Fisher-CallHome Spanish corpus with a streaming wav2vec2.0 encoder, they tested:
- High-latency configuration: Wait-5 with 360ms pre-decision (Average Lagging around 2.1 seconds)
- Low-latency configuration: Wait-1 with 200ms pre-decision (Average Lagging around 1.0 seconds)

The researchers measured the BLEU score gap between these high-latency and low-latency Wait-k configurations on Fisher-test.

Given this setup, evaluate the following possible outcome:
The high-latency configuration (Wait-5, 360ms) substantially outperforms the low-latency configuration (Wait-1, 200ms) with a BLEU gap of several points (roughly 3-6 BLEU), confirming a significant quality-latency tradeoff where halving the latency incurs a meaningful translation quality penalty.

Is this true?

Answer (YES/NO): NO